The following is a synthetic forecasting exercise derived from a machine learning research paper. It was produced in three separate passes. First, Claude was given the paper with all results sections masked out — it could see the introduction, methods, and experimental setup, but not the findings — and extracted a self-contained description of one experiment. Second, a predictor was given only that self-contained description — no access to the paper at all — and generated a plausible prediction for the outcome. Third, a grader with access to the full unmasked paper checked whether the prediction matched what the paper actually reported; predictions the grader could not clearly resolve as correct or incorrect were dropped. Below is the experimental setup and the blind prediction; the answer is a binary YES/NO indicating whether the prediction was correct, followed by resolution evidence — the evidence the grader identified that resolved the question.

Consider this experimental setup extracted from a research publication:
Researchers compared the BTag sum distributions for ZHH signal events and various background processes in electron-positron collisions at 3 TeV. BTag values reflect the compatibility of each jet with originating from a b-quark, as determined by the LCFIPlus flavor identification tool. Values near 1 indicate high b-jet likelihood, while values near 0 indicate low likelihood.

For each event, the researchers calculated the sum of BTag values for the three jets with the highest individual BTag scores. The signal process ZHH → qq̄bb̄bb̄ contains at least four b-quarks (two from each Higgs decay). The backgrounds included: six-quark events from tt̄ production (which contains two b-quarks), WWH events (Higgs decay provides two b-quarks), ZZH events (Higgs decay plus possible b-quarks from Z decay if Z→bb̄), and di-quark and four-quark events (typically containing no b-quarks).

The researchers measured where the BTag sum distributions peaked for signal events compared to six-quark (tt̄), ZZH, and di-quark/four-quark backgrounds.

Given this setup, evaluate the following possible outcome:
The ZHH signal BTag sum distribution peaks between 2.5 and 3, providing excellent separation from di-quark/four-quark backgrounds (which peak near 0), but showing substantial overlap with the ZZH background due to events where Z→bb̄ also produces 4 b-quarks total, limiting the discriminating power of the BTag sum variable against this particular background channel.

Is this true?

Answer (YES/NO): NO